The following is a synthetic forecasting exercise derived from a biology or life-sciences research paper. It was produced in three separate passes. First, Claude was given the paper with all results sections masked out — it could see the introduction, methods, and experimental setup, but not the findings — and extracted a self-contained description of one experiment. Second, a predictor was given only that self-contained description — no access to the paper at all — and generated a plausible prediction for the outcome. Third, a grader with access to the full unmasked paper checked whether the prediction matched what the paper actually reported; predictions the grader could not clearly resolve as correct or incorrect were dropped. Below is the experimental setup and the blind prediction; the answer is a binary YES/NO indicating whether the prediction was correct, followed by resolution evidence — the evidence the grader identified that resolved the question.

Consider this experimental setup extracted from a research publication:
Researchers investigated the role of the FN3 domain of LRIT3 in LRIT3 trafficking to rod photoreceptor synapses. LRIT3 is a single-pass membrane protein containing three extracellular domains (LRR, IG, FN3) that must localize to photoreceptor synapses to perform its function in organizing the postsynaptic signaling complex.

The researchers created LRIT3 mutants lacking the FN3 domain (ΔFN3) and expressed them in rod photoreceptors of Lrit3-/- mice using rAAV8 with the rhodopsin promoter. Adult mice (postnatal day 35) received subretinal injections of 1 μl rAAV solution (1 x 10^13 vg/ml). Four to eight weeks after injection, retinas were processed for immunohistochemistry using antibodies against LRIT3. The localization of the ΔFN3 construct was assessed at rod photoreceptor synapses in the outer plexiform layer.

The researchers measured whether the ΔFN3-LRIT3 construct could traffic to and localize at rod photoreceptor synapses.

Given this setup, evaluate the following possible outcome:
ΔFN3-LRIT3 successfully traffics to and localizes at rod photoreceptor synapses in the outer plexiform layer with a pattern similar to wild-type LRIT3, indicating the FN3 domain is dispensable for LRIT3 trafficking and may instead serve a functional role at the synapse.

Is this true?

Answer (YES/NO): YES